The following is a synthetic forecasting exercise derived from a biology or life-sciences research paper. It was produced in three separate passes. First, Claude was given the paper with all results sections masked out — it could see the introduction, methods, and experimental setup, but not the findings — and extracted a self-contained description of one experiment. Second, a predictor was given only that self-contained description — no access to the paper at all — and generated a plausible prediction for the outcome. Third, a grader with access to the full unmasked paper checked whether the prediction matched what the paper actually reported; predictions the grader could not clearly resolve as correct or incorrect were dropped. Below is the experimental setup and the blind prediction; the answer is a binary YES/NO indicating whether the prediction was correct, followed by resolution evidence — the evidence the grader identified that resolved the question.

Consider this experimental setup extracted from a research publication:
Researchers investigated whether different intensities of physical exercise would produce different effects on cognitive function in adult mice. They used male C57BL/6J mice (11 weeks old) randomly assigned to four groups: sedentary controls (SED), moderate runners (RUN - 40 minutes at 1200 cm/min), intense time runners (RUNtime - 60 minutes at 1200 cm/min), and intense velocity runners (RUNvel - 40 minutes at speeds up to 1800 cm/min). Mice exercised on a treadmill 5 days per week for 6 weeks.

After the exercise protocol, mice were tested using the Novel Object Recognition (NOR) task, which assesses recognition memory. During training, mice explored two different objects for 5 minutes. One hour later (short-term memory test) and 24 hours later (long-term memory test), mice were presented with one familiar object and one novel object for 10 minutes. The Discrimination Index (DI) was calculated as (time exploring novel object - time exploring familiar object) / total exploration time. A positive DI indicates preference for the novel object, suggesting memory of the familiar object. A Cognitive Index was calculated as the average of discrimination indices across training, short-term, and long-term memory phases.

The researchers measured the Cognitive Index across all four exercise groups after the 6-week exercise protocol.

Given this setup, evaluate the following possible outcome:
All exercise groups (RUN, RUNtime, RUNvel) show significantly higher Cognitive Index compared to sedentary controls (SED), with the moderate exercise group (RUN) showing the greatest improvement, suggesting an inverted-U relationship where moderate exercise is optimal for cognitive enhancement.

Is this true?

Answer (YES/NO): NO